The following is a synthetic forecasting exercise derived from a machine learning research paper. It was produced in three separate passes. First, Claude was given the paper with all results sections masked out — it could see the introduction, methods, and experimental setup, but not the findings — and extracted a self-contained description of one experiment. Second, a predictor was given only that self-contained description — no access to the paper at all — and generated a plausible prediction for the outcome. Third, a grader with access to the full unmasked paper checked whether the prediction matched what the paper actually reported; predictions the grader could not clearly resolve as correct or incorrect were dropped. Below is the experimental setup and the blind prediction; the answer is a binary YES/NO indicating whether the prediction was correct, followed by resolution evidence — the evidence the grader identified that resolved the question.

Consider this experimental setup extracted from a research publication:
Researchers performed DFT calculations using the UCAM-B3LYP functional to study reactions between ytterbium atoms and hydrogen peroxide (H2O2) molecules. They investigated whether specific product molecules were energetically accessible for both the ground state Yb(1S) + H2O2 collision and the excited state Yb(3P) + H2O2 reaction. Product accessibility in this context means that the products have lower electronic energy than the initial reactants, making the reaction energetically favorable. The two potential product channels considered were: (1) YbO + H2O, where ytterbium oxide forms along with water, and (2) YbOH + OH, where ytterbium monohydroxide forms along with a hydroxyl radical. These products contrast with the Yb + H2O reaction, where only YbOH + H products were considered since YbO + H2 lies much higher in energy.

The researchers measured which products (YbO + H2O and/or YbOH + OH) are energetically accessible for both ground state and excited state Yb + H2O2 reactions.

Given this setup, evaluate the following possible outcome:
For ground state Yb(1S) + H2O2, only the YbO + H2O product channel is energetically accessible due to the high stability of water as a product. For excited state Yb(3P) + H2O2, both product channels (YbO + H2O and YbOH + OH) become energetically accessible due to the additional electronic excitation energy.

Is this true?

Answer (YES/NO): NO